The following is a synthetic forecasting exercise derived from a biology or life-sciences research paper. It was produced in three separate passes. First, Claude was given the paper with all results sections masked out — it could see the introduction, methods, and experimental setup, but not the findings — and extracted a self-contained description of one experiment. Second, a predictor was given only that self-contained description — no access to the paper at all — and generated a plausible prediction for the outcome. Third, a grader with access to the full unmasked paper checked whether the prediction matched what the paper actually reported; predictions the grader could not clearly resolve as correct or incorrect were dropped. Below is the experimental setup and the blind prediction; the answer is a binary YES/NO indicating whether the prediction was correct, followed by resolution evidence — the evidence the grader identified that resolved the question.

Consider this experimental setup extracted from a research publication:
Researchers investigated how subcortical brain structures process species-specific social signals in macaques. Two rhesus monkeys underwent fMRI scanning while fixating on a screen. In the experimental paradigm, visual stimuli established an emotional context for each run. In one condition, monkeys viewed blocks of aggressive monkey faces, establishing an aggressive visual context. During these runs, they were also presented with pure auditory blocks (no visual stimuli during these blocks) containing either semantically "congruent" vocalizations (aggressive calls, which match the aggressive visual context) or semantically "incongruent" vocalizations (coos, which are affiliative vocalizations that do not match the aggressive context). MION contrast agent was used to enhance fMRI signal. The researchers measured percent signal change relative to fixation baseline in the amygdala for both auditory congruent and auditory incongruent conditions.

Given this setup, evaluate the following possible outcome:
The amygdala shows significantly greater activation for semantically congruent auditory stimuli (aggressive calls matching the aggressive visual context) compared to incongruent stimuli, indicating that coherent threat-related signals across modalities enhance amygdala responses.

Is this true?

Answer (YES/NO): YES